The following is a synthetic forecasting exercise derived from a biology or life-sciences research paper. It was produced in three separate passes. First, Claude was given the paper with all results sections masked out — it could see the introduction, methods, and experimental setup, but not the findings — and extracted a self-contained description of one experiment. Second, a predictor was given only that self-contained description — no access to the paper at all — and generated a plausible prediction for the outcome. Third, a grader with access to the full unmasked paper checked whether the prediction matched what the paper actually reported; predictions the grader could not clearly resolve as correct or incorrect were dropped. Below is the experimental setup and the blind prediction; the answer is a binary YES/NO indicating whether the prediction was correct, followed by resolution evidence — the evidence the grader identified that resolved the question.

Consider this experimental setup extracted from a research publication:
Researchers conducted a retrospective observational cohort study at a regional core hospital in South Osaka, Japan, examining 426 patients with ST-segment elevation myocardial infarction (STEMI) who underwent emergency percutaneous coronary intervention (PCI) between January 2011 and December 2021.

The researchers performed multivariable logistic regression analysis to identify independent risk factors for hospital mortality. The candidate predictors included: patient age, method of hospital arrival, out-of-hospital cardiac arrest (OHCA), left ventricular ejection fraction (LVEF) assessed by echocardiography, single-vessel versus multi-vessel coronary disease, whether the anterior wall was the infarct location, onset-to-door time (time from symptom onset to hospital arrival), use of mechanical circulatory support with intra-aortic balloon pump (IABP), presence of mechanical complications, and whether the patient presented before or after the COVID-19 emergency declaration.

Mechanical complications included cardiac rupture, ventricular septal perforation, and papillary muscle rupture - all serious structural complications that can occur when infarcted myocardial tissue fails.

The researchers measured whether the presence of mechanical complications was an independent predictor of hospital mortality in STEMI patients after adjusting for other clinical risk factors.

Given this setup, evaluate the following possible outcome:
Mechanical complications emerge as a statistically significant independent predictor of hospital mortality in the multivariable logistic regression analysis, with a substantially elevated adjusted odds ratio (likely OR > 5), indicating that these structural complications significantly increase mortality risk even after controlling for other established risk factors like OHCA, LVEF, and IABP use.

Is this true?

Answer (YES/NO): YES